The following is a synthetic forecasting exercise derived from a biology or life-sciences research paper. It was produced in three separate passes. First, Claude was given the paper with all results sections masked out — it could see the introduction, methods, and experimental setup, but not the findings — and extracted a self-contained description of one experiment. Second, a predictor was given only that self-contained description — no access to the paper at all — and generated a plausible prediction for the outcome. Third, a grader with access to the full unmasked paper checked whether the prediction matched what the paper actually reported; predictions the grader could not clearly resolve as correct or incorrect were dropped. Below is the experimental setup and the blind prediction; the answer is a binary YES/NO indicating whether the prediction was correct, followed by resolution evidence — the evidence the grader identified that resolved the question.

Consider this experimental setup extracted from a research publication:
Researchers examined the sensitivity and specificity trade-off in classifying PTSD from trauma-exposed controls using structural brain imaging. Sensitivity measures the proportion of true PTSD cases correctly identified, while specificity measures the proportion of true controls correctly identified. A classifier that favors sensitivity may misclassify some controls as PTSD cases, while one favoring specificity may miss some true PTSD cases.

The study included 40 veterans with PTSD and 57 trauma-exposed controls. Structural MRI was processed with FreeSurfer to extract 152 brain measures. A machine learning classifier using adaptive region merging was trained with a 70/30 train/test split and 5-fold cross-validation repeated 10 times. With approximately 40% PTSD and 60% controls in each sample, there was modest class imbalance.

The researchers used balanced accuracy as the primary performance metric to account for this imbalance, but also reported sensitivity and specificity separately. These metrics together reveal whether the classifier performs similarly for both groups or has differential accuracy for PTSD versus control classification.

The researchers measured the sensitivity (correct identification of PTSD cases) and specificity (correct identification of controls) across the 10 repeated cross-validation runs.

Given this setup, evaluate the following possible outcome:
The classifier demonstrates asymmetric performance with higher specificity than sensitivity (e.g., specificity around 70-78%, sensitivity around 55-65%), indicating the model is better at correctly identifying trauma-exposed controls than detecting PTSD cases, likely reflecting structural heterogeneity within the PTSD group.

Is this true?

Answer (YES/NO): NO